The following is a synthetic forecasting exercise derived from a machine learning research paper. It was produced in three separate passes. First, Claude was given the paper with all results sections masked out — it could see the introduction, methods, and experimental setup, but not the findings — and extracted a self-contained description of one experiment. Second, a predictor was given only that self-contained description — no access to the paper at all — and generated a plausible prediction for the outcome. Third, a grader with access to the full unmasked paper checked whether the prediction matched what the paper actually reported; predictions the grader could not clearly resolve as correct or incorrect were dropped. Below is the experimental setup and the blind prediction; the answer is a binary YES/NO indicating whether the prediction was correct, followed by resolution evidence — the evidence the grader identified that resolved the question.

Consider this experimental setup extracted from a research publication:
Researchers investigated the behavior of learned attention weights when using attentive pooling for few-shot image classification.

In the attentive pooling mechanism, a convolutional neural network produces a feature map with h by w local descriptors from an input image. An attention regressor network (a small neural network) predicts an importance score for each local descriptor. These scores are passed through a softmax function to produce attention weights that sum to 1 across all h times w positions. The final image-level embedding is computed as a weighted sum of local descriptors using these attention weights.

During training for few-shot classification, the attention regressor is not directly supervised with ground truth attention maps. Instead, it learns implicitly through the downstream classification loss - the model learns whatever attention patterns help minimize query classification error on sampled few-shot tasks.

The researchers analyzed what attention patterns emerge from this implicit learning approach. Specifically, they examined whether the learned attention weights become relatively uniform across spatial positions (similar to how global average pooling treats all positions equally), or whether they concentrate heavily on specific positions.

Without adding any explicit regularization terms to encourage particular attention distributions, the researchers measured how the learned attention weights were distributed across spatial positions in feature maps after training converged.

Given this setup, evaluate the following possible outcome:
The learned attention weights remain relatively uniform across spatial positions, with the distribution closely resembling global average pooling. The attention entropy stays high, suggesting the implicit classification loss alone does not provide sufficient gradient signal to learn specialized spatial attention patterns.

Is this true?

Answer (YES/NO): NO